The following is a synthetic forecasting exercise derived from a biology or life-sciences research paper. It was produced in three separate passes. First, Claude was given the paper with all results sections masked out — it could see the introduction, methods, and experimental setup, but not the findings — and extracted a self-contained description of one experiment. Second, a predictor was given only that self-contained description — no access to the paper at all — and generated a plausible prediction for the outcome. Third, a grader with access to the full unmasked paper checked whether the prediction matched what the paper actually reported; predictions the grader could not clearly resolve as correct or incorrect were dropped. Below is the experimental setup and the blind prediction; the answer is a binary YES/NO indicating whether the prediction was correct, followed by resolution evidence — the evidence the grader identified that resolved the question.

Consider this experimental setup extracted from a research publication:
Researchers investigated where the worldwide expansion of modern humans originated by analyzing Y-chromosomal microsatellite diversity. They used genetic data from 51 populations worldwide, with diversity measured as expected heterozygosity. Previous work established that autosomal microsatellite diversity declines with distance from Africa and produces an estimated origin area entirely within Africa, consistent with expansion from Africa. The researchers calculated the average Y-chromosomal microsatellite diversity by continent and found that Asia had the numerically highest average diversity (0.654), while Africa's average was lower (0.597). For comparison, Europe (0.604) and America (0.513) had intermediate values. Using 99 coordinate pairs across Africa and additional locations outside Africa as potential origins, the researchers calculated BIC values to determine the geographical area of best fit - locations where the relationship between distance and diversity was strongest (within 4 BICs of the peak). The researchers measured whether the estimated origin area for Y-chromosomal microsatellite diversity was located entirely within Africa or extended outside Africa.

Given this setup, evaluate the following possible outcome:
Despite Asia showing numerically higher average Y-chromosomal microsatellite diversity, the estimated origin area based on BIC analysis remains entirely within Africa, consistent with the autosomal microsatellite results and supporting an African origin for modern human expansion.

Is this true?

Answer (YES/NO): NO